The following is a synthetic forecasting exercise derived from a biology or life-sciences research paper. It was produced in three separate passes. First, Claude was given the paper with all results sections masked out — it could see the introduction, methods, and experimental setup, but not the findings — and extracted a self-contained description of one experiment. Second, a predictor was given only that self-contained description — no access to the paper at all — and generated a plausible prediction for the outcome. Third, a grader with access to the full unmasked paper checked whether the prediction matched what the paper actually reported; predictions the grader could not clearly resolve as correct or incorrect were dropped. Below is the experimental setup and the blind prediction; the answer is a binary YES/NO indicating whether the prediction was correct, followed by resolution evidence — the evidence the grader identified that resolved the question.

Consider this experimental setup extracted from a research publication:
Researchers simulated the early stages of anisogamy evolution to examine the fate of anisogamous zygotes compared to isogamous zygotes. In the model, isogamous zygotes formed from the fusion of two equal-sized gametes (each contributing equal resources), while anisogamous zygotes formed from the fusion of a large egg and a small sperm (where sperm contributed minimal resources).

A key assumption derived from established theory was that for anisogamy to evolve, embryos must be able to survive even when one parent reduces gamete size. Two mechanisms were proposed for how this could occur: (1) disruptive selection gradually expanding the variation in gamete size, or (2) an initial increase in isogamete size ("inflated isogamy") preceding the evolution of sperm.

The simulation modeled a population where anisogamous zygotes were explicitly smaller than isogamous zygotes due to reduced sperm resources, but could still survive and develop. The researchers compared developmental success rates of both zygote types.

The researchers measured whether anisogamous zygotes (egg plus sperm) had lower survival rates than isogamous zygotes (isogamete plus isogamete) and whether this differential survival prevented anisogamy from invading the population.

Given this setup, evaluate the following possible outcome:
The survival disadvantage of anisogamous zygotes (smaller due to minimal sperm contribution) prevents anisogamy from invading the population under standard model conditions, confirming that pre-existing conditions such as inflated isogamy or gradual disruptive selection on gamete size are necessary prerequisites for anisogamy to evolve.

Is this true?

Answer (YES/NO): NO